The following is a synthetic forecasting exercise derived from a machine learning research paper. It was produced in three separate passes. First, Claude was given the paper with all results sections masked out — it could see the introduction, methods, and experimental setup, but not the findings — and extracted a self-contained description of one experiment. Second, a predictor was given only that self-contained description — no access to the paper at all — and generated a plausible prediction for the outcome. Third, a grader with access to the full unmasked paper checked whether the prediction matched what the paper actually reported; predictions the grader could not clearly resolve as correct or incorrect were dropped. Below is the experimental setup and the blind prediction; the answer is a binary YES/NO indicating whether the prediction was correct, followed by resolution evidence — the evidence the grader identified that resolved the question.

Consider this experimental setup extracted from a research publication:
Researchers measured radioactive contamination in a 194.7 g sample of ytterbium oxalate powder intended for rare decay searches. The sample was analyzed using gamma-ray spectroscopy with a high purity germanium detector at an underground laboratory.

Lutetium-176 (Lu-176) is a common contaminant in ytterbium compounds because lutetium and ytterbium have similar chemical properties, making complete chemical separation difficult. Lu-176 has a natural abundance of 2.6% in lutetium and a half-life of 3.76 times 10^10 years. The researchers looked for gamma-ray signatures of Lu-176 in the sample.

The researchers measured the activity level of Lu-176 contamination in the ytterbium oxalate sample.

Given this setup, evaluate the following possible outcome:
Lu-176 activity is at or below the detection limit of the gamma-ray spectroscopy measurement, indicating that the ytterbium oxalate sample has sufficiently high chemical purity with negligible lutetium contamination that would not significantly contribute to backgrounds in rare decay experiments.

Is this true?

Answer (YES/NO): NO